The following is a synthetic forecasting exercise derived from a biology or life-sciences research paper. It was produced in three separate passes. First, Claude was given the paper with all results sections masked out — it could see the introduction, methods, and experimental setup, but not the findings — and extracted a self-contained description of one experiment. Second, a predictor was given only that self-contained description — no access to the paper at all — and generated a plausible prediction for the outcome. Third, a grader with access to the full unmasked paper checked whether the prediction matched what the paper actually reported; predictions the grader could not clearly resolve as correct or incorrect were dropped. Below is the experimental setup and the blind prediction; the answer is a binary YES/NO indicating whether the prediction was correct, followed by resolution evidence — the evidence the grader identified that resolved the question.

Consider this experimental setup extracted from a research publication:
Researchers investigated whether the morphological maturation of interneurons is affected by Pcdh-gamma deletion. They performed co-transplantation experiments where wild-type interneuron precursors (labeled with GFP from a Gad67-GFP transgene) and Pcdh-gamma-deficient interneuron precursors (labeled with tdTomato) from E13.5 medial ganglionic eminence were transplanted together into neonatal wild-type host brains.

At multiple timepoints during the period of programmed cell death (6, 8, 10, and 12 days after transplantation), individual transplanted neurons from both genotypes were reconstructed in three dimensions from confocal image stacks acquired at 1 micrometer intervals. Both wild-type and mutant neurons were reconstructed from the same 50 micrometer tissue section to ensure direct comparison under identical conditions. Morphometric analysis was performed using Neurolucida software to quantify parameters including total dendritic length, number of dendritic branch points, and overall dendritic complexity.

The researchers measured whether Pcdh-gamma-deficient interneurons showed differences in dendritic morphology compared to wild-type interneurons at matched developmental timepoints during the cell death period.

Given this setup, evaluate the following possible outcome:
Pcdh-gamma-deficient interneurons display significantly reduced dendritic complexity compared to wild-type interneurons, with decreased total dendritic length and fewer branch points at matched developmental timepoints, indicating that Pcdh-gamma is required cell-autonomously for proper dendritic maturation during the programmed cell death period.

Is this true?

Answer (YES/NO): NO